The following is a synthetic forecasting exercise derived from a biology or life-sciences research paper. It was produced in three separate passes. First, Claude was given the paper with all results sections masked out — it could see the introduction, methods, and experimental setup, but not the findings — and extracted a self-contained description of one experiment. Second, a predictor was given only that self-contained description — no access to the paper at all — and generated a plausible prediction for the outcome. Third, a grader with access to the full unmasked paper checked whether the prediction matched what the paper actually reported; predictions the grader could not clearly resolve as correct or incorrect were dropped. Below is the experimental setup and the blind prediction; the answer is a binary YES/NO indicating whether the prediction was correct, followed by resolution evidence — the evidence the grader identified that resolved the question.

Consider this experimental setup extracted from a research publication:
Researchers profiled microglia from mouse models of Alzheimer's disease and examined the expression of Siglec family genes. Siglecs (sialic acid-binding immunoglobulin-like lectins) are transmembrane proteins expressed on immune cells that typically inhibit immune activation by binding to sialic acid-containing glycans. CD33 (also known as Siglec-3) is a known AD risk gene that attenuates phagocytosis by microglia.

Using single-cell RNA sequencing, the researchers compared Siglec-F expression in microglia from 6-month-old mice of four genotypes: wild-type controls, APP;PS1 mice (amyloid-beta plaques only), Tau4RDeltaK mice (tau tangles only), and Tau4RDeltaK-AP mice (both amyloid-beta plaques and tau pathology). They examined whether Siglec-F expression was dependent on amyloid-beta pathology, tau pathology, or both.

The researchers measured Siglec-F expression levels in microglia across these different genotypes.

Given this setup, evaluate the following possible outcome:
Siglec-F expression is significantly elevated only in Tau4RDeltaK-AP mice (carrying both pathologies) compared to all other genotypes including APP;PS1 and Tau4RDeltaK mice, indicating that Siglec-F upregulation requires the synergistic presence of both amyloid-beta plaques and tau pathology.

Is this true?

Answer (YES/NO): NO